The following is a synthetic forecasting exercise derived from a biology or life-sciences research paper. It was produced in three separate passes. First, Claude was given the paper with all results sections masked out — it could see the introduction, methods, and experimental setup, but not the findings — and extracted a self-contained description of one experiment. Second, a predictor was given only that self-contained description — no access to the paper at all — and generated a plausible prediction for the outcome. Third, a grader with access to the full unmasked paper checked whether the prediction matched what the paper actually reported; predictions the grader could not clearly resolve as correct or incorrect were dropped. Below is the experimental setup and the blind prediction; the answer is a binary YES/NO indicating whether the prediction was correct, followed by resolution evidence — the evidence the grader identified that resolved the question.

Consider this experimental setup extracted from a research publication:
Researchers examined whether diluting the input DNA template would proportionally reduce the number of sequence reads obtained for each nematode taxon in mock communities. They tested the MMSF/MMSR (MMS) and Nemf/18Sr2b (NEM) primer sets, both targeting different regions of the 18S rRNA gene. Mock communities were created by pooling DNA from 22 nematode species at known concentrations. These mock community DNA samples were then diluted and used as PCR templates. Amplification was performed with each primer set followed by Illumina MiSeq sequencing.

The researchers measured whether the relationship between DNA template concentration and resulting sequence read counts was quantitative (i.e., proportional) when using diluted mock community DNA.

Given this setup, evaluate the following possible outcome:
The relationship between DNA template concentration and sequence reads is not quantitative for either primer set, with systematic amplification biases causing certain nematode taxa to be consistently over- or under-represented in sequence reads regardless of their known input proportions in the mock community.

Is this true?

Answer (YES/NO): NO